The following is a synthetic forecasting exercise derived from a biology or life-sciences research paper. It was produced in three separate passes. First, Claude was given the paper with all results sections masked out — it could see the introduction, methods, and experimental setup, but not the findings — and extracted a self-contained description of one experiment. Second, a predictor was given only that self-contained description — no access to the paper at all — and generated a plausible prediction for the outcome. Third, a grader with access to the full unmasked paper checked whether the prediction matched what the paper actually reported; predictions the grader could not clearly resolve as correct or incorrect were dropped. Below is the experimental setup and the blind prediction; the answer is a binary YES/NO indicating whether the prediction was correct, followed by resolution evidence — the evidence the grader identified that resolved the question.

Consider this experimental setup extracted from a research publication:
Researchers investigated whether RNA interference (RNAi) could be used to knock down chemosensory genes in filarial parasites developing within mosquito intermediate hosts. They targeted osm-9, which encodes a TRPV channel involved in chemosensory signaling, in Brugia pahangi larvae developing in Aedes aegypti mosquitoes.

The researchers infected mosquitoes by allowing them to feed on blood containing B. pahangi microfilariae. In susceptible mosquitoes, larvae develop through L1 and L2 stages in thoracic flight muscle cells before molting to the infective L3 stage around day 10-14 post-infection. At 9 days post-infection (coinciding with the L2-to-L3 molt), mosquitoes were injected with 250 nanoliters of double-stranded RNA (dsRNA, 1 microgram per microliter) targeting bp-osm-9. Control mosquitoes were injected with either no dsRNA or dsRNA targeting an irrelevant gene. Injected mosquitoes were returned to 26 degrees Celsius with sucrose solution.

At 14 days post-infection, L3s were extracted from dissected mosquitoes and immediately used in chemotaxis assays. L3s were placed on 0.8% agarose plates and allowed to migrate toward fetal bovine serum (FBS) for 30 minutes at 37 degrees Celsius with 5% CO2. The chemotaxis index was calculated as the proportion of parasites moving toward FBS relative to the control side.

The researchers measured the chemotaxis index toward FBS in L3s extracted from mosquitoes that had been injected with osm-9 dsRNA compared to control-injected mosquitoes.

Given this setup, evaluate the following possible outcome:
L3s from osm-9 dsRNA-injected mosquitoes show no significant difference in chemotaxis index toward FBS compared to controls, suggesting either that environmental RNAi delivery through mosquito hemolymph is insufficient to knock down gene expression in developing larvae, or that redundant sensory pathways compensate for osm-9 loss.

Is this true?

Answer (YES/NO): NO